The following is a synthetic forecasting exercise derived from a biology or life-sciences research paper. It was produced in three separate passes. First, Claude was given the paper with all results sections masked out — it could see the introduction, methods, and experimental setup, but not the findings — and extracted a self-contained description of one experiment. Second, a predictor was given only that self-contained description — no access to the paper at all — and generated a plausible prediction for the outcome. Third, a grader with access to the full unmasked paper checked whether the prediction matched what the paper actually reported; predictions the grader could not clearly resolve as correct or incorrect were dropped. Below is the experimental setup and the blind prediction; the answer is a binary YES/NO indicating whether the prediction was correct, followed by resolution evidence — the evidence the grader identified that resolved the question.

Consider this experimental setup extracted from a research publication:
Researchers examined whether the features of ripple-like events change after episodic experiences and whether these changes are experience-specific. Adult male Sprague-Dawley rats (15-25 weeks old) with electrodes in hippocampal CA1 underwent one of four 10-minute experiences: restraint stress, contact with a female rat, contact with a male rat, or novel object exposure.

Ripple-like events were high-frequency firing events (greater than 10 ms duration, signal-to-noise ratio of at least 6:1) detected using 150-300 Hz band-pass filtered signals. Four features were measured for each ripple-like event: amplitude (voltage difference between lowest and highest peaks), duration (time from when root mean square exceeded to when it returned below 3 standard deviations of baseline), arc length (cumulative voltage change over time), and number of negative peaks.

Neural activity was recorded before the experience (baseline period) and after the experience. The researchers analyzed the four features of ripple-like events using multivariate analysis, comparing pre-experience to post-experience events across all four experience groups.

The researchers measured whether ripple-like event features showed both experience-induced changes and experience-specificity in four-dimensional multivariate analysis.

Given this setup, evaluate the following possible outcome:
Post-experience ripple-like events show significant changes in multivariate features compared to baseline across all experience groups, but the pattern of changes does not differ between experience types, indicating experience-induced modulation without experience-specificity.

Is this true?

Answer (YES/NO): NO